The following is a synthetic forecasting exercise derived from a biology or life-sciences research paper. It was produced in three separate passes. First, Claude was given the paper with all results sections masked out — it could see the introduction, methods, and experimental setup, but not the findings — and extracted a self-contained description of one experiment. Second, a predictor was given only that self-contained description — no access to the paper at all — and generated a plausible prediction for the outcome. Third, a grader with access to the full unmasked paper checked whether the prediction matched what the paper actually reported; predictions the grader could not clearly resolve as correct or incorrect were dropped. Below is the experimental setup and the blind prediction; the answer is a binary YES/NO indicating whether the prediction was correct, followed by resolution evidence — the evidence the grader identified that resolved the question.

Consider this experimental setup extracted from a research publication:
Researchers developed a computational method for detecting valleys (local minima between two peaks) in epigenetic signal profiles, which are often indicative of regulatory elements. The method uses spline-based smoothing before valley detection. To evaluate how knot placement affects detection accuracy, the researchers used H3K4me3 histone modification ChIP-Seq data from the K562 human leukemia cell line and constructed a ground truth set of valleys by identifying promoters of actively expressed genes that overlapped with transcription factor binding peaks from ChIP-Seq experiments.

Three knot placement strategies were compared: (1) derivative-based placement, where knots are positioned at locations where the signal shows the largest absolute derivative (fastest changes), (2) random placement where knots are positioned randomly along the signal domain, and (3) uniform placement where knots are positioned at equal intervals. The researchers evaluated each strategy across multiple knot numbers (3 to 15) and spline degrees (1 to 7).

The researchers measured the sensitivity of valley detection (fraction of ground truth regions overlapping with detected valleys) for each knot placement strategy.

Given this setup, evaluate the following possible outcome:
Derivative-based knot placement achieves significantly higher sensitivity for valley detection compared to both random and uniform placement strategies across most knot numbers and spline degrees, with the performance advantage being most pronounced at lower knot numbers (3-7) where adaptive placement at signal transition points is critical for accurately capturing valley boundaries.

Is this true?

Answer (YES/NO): NO